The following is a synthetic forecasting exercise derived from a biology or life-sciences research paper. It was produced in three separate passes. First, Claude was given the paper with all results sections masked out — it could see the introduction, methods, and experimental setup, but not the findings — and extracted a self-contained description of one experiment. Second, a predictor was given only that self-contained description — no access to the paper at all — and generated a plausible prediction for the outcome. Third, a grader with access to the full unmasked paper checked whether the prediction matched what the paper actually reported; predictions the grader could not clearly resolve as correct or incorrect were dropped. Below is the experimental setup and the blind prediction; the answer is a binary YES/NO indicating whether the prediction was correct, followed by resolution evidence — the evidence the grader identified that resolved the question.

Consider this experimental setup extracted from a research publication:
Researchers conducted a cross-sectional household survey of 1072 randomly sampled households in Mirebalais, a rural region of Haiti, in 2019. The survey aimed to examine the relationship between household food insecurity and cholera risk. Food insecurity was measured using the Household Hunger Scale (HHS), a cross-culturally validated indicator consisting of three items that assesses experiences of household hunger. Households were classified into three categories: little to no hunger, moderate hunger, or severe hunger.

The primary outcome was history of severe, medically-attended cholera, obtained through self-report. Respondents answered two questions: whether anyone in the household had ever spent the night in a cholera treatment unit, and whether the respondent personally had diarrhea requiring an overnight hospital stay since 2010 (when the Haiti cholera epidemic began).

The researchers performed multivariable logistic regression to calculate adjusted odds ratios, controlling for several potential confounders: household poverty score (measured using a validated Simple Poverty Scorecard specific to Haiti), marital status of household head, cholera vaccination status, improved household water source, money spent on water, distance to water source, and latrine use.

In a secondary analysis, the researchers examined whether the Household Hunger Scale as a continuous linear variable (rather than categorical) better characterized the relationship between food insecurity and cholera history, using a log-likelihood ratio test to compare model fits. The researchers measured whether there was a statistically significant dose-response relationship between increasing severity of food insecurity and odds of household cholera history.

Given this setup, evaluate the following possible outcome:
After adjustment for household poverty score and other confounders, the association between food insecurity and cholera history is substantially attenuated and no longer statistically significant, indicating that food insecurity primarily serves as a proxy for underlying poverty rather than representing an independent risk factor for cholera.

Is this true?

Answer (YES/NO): NO